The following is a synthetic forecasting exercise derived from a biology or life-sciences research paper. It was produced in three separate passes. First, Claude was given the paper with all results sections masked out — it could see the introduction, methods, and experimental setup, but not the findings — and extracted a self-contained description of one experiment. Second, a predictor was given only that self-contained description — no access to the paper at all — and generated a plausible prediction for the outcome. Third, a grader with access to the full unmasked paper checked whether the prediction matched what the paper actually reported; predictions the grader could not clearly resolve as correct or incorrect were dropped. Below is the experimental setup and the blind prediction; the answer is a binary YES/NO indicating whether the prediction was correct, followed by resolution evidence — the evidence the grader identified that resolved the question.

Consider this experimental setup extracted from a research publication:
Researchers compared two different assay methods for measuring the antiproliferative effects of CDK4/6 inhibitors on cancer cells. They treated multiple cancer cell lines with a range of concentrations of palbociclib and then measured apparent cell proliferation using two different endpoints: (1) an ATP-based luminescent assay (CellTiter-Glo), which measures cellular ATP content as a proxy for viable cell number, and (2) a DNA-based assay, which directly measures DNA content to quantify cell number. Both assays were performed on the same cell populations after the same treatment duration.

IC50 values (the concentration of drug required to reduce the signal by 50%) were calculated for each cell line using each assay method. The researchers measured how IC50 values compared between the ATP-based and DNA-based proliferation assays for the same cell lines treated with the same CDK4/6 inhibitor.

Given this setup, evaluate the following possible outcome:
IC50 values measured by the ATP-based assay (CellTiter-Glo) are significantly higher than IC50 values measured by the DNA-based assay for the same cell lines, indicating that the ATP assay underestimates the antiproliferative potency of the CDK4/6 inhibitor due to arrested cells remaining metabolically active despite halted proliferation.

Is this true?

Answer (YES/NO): YES